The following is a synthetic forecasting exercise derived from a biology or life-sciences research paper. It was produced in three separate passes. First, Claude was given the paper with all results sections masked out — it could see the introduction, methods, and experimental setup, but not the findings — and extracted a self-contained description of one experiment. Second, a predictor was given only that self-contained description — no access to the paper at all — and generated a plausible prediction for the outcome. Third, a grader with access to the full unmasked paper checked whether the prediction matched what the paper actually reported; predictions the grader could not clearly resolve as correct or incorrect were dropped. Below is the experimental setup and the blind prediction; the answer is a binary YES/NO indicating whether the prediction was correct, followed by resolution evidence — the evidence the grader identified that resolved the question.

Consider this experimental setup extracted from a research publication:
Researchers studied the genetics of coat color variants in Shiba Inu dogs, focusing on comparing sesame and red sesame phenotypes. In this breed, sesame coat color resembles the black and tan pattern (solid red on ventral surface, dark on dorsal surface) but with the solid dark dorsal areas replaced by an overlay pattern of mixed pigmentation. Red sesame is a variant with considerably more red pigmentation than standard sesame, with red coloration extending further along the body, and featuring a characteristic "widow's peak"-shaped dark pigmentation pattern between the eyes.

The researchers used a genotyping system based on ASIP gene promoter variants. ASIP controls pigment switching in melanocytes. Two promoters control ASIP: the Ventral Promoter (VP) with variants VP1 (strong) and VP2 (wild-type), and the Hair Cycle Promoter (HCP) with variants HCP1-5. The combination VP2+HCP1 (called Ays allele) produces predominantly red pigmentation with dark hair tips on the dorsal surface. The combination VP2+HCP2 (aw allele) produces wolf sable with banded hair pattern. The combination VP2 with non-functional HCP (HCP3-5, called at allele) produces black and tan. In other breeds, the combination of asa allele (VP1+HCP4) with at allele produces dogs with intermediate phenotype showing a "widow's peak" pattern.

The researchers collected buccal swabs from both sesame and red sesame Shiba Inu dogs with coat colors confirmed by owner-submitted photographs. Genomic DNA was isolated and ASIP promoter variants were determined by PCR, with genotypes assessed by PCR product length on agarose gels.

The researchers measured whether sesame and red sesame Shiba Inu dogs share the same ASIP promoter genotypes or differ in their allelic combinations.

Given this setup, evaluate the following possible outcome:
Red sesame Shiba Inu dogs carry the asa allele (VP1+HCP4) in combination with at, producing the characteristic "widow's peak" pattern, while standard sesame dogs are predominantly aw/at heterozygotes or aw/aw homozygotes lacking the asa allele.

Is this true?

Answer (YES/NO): NO